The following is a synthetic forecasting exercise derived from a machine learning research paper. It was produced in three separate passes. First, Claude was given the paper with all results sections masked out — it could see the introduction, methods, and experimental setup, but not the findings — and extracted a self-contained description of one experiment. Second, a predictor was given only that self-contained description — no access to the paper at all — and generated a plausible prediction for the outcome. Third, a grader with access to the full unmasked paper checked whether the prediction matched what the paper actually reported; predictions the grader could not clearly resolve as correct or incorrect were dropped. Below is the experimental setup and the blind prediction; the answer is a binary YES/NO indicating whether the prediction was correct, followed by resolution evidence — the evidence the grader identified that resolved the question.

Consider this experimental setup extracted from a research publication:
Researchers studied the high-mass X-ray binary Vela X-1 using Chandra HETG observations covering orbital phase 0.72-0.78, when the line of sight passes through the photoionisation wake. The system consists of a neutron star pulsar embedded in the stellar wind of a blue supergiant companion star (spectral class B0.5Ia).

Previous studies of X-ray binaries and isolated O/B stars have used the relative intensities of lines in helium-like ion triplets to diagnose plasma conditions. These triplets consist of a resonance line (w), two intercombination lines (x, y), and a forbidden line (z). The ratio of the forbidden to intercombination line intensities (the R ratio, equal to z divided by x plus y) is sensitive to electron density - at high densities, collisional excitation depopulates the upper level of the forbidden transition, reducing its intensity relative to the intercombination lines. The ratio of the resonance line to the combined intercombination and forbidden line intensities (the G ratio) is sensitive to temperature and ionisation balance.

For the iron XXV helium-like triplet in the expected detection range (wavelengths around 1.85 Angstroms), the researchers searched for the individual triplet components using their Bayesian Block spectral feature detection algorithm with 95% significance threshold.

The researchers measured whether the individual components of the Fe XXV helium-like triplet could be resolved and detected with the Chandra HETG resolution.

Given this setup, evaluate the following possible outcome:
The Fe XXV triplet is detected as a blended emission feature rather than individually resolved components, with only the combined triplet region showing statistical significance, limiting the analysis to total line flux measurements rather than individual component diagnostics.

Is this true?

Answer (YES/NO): NO